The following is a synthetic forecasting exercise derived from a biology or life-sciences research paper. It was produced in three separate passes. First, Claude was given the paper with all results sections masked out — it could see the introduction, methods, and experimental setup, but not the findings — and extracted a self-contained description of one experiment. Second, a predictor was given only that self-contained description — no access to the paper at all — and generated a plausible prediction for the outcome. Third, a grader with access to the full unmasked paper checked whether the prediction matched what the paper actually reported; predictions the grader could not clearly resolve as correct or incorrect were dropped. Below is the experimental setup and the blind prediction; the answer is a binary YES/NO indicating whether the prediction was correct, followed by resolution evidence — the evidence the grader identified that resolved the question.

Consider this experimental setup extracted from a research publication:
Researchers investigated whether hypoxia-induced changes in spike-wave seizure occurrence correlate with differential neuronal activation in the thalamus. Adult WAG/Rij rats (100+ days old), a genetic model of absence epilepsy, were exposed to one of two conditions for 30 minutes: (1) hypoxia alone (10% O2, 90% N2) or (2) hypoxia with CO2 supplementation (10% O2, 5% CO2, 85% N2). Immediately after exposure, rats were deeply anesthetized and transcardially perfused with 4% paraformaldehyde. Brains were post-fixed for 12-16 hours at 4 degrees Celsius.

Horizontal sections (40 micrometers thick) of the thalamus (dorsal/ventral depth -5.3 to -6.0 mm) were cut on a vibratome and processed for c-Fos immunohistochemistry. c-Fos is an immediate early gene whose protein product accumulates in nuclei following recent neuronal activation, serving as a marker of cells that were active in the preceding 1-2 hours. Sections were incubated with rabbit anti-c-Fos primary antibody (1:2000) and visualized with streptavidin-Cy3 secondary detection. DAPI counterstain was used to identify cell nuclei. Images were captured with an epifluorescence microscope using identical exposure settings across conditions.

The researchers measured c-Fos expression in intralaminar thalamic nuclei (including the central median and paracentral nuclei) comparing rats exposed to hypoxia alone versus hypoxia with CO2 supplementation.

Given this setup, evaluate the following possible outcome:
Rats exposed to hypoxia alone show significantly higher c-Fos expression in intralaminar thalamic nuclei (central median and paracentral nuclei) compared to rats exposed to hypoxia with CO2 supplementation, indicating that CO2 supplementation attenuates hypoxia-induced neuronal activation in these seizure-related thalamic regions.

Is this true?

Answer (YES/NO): YES